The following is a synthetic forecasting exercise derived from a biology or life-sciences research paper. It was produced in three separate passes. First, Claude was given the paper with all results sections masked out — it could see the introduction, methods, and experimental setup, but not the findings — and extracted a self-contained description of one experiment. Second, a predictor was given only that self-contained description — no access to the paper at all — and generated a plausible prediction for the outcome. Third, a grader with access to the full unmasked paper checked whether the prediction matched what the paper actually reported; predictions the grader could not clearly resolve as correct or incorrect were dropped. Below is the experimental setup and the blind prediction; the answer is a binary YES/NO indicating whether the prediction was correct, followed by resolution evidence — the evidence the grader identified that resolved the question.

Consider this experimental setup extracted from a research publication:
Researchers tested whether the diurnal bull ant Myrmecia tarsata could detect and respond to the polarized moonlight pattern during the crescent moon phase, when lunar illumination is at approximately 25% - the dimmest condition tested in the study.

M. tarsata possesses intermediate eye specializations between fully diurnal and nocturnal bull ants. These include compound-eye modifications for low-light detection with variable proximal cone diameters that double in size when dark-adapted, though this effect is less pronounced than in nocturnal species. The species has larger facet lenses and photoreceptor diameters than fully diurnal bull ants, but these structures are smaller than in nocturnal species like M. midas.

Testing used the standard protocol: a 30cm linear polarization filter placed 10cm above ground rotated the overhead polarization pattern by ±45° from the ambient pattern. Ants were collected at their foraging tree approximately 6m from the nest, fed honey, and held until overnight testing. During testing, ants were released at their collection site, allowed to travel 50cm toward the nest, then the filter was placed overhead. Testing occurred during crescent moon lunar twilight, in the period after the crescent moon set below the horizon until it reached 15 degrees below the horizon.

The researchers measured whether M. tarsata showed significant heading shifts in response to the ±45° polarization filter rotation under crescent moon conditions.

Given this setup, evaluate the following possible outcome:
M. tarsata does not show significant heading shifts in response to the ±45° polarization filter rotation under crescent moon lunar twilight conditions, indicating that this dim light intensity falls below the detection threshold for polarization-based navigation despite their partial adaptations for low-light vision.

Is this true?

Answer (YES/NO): YES